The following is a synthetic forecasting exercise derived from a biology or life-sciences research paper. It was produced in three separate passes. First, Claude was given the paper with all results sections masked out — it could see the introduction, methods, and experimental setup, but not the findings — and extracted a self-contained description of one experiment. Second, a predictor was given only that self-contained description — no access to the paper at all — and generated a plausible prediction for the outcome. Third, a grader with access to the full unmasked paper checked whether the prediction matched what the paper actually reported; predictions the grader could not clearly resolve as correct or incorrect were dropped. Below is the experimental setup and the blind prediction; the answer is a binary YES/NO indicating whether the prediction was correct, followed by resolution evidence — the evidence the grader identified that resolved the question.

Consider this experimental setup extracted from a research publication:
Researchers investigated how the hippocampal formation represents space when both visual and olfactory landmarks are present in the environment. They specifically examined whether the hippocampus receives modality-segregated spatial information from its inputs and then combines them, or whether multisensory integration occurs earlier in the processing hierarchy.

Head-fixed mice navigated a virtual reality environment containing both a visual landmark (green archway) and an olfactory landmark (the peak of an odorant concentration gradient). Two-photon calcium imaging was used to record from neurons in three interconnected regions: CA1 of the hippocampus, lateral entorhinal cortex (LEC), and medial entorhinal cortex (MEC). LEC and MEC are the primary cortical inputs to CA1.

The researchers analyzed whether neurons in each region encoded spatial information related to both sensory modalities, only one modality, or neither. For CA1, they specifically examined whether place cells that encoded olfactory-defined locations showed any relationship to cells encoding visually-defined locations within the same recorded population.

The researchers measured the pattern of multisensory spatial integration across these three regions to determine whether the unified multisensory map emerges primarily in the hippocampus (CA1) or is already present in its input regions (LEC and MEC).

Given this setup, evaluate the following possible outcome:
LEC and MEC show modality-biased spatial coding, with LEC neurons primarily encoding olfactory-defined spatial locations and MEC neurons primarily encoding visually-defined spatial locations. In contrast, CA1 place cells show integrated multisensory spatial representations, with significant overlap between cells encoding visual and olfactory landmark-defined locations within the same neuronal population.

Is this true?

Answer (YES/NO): NO